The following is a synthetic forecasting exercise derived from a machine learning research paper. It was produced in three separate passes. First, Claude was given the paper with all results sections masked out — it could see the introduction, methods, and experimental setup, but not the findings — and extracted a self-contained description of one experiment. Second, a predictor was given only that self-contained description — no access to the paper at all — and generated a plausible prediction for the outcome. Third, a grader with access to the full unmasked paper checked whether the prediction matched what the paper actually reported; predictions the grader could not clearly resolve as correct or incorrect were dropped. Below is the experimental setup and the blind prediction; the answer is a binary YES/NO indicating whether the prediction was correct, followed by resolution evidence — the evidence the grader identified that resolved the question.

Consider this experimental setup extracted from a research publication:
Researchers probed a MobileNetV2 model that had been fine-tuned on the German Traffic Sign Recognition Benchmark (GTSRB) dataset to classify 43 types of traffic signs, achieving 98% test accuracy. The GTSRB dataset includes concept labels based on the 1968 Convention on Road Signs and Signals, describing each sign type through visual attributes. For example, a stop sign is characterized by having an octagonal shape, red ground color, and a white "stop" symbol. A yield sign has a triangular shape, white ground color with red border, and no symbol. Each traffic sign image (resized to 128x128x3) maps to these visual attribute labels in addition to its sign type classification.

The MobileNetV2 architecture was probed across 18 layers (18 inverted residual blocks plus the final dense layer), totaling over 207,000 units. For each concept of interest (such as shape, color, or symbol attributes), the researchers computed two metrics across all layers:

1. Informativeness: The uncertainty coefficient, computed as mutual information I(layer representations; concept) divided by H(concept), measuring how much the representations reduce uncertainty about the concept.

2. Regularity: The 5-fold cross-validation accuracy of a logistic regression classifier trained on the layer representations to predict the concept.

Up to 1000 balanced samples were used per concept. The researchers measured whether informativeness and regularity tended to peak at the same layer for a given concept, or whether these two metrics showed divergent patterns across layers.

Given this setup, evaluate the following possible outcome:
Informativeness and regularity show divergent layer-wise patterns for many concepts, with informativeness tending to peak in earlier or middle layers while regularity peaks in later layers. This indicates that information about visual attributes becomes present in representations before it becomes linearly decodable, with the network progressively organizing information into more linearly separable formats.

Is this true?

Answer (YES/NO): NO